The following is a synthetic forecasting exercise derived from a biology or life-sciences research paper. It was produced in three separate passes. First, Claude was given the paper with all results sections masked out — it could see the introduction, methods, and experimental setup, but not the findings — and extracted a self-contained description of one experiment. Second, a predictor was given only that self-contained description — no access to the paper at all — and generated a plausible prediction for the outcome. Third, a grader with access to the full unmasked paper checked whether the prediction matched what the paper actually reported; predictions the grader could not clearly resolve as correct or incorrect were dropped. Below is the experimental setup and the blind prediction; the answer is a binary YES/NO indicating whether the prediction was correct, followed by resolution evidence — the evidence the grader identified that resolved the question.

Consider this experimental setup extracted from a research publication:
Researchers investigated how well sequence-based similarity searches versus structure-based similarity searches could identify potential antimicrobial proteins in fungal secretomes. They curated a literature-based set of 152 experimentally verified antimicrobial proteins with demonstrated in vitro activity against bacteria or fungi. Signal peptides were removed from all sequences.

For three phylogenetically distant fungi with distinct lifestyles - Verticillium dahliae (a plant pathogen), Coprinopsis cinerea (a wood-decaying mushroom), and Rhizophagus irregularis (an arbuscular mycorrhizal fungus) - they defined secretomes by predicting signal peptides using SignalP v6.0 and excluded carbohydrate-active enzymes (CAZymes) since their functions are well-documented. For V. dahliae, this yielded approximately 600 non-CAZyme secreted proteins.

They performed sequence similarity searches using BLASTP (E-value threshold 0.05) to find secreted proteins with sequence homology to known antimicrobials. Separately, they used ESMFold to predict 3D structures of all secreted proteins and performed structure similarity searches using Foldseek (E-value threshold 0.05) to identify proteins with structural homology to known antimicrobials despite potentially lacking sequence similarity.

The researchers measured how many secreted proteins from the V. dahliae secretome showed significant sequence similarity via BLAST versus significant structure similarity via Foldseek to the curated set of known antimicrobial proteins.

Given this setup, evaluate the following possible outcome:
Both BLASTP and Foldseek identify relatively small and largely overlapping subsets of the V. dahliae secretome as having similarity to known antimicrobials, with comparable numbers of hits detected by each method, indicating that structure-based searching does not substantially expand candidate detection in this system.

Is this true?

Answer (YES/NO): NO